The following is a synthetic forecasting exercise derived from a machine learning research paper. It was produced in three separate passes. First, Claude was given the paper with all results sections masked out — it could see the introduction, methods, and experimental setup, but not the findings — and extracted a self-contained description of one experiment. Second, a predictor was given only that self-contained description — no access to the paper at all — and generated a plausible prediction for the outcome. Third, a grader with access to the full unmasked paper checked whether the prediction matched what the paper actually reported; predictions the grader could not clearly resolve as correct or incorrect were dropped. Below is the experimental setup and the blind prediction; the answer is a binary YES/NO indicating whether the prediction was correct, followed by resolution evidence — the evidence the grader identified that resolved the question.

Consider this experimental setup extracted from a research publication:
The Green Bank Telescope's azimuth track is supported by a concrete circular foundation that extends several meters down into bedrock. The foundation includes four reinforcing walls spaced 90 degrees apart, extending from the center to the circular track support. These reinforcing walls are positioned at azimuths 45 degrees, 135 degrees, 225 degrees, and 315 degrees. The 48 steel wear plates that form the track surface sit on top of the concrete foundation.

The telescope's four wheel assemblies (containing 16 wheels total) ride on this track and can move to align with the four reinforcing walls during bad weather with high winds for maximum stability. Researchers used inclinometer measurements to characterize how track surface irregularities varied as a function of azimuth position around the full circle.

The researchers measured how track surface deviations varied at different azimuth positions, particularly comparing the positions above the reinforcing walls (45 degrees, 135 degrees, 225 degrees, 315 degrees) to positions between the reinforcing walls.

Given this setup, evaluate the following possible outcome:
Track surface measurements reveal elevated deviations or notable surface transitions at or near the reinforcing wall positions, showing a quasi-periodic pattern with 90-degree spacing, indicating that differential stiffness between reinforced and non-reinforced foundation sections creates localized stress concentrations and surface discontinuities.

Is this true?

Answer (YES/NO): NO